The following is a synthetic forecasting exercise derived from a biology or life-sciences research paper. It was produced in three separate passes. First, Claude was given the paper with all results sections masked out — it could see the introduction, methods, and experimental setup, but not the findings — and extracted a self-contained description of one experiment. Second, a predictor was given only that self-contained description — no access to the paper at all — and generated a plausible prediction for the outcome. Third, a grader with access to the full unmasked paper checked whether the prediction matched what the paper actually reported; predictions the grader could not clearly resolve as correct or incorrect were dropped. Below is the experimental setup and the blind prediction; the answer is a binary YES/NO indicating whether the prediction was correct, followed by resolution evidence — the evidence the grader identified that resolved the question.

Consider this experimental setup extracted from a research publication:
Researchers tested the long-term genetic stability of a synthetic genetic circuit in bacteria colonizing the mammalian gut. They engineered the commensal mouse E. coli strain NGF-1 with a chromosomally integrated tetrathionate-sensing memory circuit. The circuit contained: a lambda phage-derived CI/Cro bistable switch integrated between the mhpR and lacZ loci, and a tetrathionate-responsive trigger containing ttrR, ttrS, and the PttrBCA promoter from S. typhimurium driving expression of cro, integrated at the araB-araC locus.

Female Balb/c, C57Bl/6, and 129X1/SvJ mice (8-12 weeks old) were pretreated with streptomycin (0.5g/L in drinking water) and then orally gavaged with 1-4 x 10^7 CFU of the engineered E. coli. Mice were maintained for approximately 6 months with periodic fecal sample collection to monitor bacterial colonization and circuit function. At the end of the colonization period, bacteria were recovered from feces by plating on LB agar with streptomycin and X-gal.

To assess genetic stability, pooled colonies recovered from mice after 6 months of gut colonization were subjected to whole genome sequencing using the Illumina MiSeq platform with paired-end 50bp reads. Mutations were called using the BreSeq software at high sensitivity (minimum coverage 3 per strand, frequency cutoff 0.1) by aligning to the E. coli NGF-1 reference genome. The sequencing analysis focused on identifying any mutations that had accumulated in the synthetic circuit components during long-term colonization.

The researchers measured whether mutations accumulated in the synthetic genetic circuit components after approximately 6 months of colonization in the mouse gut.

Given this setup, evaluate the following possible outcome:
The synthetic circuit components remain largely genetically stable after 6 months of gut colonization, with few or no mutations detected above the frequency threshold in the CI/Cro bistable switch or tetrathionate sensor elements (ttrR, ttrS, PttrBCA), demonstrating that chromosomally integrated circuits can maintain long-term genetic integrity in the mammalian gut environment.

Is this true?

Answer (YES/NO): YES